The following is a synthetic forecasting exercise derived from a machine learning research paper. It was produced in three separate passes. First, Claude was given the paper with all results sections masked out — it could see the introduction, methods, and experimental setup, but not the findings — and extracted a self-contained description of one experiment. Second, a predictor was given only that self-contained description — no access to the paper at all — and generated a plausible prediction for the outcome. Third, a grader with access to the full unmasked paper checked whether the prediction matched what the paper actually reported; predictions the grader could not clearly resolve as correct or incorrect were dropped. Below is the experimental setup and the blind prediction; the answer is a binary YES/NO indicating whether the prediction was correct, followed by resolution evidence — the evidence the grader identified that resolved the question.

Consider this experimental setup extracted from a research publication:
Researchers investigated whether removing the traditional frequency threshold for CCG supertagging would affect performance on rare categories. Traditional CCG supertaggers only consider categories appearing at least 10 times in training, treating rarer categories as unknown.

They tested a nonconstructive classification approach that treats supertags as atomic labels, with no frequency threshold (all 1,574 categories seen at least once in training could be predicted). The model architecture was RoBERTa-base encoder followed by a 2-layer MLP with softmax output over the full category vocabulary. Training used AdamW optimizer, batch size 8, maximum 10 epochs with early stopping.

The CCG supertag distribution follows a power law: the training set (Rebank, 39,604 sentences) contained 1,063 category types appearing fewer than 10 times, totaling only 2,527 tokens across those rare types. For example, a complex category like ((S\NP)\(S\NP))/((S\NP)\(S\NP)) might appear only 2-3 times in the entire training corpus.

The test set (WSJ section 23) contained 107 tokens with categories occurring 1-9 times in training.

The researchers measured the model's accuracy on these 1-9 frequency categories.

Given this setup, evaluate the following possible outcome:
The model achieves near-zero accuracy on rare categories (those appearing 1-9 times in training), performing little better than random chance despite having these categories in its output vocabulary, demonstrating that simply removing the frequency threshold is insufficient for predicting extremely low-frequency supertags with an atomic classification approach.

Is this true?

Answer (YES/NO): NO